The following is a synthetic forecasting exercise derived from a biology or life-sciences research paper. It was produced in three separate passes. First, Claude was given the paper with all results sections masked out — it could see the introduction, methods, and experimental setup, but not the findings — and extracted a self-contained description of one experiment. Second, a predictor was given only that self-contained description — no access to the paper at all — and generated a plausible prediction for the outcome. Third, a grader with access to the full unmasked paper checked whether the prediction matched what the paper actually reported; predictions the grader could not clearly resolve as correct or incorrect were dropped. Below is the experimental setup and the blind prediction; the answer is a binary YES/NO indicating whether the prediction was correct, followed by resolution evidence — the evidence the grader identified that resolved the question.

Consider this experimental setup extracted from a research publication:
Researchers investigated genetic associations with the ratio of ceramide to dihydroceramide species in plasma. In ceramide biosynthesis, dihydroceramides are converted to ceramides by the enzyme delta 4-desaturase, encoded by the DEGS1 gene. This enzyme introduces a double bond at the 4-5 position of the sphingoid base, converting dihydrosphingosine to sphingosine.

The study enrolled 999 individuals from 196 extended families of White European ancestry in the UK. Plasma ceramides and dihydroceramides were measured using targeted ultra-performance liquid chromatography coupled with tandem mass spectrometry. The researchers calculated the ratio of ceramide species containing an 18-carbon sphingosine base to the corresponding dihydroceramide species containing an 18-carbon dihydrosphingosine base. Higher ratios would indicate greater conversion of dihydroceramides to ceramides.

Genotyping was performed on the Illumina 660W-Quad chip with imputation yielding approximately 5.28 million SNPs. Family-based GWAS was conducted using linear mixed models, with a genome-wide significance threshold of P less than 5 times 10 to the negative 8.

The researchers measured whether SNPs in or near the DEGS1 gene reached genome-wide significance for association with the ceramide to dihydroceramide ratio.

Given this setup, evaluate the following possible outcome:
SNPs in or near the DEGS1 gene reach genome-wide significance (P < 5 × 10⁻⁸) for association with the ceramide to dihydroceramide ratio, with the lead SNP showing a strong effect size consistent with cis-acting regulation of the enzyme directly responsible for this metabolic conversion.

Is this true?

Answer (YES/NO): YES